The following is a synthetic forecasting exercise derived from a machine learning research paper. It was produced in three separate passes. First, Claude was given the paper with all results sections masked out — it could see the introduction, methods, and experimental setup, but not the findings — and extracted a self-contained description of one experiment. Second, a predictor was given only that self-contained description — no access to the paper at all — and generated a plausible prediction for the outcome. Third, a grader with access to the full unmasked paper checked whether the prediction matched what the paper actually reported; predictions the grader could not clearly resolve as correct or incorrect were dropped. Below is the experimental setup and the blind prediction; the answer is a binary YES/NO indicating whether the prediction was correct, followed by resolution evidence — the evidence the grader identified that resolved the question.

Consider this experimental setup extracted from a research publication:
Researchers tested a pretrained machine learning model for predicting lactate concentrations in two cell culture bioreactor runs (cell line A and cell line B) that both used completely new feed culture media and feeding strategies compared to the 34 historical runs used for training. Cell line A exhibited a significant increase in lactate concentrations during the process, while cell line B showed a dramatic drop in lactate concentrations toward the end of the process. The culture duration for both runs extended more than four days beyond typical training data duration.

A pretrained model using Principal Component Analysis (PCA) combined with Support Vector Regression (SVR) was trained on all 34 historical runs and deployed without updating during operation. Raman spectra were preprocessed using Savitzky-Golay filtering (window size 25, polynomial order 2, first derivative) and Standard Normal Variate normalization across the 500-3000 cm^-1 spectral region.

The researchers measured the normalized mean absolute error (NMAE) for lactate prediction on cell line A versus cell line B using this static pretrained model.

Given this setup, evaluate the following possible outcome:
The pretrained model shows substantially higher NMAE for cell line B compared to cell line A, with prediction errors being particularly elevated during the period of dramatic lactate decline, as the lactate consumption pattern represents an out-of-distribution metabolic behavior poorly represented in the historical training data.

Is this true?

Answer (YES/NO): NO